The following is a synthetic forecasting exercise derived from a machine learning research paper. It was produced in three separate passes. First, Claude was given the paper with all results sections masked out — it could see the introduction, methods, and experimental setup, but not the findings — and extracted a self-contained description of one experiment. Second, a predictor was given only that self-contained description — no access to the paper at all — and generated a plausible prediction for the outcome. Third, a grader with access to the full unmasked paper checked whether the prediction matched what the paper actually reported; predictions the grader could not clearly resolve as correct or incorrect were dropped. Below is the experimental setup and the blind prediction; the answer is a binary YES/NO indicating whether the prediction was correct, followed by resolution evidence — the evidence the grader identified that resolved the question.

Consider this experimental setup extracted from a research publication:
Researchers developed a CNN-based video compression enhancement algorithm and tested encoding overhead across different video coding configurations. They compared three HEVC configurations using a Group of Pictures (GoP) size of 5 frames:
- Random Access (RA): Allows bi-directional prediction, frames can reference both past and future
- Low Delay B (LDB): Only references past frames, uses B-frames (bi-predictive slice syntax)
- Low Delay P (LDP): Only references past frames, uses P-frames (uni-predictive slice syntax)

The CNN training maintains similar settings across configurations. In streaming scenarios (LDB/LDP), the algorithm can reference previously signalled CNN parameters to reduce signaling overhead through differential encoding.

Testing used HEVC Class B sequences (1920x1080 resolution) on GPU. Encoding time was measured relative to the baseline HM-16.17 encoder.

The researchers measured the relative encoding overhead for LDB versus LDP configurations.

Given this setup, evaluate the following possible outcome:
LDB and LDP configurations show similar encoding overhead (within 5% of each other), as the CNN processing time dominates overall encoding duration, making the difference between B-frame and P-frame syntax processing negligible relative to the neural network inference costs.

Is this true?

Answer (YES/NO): YES